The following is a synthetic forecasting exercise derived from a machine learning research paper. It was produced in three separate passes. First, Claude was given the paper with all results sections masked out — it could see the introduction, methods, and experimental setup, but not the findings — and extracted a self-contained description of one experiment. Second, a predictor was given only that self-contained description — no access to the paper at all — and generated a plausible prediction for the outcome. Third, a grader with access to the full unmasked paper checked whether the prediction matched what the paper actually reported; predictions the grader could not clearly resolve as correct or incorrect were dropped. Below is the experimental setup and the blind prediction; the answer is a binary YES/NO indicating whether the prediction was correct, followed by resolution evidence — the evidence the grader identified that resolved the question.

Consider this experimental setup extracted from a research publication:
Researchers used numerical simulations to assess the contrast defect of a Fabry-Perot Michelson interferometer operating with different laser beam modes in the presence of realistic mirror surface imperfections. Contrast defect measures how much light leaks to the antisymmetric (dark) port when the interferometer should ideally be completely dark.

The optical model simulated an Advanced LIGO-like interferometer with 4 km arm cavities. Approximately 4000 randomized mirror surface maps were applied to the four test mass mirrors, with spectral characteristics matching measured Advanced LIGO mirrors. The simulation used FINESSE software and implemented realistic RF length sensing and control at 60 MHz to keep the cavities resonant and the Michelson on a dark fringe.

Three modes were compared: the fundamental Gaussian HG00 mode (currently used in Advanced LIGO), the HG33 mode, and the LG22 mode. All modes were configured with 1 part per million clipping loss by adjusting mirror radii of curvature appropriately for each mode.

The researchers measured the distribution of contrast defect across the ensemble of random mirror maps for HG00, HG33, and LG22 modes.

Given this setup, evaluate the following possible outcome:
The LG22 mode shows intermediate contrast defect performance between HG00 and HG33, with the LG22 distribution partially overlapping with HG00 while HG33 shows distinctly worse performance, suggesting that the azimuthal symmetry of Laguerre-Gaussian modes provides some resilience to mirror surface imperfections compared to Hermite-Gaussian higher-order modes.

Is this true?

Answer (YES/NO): NO